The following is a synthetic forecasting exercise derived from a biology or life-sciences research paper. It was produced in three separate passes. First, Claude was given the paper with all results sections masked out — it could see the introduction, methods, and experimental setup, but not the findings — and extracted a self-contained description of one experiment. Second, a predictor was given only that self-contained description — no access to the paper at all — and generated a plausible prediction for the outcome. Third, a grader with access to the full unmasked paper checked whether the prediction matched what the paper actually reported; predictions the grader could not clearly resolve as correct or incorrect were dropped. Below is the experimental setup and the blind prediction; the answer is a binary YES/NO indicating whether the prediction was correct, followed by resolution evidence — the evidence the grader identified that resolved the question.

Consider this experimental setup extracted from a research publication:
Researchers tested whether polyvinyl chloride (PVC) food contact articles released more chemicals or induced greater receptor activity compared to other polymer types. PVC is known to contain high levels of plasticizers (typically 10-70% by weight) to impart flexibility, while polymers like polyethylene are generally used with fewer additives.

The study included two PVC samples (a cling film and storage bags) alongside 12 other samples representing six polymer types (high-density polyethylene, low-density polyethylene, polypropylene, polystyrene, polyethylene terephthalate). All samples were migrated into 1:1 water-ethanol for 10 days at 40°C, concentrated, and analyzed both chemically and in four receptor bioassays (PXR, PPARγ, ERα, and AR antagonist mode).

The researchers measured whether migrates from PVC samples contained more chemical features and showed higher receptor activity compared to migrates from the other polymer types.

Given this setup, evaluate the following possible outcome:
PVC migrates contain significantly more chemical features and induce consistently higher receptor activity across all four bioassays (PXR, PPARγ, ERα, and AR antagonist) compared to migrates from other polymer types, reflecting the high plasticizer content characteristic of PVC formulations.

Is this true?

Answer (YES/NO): NO